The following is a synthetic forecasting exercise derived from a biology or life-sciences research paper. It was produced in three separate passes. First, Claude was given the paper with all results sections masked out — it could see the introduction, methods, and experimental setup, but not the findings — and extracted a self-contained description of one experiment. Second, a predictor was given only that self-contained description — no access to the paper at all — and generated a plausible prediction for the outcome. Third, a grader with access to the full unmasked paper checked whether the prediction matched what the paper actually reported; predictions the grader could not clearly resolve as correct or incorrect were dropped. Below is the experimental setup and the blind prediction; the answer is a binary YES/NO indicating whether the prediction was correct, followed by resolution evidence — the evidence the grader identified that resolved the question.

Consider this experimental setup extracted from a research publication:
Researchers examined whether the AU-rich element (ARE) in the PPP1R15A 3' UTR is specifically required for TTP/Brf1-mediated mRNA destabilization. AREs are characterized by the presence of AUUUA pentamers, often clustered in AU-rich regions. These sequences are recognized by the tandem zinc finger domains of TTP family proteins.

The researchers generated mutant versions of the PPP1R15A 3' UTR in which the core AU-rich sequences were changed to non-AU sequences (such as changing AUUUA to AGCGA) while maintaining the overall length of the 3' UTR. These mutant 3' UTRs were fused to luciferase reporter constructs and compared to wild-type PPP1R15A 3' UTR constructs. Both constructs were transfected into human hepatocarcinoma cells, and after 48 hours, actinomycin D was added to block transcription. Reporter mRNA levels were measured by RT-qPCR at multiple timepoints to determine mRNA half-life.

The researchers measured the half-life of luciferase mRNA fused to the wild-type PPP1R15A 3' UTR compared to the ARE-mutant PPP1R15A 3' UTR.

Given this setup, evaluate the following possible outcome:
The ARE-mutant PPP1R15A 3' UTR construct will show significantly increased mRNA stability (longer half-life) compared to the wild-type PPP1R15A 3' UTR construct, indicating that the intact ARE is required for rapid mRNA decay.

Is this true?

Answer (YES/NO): YES